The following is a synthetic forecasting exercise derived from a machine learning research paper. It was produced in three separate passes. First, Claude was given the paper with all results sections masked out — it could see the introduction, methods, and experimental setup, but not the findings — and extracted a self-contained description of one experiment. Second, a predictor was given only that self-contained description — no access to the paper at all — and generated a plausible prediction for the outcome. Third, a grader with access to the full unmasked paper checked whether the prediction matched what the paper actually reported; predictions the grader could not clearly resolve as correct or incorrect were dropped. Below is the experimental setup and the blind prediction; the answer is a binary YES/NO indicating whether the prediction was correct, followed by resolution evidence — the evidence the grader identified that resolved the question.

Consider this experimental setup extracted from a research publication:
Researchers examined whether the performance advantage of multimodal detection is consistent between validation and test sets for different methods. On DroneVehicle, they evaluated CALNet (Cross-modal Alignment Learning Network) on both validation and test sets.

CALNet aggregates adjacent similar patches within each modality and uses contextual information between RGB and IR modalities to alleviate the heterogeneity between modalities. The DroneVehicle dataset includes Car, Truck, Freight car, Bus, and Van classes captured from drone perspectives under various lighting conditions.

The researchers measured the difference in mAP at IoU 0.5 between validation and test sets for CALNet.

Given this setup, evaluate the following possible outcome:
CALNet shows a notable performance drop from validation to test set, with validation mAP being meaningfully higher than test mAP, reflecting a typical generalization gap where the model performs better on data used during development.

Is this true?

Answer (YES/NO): NO